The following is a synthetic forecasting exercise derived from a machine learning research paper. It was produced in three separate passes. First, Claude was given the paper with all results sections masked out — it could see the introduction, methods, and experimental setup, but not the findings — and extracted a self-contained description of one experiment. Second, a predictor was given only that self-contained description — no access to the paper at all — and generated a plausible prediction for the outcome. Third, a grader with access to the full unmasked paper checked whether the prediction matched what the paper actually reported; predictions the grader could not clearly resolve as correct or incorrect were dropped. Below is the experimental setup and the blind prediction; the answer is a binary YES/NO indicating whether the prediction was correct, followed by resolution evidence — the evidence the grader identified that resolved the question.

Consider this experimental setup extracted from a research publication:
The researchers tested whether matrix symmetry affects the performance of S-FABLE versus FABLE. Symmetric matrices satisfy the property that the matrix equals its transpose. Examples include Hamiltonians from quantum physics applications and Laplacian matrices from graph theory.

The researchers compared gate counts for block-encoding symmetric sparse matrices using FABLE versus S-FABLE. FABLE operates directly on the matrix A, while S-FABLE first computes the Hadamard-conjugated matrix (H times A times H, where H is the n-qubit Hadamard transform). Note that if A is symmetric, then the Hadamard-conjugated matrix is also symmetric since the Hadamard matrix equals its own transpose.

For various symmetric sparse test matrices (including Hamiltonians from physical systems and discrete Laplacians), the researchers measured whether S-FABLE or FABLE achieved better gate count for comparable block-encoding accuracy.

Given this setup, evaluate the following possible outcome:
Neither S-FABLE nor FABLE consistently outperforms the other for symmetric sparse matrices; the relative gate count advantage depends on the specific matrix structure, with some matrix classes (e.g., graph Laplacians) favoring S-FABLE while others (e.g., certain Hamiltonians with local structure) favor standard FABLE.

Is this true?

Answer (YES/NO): NO